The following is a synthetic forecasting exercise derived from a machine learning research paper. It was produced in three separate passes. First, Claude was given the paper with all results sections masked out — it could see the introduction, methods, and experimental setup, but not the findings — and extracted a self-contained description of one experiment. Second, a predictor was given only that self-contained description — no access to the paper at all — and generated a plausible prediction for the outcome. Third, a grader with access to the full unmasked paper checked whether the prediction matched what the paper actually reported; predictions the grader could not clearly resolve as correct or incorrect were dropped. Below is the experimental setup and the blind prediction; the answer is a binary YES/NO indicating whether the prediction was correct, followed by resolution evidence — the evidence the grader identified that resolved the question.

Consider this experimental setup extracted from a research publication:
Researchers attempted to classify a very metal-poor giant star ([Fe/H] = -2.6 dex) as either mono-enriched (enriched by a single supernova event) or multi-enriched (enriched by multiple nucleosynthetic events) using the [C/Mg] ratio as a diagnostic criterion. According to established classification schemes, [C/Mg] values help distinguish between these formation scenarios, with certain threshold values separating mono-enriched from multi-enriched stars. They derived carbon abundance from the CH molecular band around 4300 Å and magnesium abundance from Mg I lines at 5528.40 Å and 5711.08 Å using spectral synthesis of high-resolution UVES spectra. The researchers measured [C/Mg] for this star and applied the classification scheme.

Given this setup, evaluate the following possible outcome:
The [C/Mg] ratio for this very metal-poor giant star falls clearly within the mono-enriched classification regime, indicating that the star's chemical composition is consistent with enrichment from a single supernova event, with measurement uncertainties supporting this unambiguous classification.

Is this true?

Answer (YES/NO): NO